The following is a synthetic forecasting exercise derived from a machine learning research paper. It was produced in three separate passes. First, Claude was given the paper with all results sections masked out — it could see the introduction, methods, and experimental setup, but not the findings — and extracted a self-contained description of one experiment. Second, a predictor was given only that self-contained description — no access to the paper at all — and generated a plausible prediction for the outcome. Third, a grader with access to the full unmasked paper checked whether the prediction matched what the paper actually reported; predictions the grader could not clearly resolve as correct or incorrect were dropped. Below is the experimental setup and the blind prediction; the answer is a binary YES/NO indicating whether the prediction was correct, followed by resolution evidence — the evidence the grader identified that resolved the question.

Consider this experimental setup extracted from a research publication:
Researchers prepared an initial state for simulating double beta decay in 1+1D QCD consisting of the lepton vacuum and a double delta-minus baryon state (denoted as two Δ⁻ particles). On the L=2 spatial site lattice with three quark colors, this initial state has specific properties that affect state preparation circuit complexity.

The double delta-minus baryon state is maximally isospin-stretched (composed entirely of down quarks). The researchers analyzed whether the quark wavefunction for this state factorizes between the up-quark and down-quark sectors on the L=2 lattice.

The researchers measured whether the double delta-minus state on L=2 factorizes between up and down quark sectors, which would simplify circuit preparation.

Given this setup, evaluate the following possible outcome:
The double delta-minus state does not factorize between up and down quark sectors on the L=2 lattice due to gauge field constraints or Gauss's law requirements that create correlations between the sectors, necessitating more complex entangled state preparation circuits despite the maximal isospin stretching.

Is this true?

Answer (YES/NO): NO